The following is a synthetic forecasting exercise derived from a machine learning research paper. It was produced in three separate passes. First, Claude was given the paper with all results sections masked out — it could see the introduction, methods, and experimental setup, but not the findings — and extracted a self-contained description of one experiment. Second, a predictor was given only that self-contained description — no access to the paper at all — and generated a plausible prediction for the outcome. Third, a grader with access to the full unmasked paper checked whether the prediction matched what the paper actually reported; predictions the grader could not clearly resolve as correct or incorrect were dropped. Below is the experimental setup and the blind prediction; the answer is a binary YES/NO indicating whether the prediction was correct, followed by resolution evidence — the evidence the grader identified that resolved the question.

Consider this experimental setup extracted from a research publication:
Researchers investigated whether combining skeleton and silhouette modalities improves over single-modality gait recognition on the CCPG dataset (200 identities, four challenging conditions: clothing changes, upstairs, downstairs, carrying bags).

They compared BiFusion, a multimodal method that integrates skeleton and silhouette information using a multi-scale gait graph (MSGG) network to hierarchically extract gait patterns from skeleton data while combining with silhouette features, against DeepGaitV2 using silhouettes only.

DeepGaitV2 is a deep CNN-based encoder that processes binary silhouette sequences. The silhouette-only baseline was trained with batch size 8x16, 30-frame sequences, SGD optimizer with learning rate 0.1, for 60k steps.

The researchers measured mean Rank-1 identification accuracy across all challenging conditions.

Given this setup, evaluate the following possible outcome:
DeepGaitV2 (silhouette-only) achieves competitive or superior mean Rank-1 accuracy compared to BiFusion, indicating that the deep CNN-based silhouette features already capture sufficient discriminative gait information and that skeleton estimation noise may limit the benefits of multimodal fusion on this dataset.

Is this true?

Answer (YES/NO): YES